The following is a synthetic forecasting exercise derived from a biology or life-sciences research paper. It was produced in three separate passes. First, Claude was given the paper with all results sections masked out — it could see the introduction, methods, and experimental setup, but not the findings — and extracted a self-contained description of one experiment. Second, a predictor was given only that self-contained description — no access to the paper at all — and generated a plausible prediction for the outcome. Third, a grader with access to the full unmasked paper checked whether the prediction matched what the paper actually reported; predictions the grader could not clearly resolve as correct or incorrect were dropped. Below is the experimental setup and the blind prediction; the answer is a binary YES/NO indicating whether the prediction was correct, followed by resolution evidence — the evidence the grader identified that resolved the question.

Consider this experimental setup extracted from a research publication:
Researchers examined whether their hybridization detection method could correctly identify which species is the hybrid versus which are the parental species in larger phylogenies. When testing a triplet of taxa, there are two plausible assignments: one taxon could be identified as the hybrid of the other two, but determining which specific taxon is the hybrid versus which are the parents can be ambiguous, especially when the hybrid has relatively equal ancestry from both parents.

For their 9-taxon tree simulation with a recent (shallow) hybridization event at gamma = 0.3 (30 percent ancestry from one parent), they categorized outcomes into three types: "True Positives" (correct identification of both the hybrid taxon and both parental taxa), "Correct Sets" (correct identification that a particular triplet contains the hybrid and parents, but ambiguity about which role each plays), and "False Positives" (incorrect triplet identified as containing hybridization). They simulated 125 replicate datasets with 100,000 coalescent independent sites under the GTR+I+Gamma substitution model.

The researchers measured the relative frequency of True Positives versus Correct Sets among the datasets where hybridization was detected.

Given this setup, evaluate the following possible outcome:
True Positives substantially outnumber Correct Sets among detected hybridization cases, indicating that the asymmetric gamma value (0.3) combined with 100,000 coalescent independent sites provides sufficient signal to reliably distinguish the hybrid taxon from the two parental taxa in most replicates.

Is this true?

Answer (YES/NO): YES